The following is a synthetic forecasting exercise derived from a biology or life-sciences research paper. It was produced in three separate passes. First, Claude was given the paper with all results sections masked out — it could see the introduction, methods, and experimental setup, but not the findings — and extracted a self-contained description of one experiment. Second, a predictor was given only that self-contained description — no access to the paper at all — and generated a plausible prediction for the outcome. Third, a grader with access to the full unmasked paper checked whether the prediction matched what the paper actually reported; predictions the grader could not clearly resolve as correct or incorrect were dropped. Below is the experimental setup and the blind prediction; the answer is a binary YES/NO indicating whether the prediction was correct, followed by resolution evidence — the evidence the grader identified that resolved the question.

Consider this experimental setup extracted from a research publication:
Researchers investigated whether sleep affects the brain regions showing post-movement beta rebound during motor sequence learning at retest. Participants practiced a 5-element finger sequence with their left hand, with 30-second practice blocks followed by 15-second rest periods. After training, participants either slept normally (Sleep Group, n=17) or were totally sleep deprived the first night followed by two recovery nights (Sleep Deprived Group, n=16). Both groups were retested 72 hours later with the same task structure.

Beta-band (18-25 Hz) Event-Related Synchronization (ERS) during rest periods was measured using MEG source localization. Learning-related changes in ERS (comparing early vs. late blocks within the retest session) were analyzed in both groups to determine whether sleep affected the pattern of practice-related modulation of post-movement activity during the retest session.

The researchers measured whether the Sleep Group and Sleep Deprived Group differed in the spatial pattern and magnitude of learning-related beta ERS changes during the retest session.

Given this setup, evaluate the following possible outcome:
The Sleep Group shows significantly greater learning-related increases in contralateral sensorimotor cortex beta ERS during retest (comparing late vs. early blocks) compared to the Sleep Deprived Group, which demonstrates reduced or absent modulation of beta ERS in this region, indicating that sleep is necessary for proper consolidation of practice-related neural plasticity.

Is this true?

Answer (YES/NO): NO